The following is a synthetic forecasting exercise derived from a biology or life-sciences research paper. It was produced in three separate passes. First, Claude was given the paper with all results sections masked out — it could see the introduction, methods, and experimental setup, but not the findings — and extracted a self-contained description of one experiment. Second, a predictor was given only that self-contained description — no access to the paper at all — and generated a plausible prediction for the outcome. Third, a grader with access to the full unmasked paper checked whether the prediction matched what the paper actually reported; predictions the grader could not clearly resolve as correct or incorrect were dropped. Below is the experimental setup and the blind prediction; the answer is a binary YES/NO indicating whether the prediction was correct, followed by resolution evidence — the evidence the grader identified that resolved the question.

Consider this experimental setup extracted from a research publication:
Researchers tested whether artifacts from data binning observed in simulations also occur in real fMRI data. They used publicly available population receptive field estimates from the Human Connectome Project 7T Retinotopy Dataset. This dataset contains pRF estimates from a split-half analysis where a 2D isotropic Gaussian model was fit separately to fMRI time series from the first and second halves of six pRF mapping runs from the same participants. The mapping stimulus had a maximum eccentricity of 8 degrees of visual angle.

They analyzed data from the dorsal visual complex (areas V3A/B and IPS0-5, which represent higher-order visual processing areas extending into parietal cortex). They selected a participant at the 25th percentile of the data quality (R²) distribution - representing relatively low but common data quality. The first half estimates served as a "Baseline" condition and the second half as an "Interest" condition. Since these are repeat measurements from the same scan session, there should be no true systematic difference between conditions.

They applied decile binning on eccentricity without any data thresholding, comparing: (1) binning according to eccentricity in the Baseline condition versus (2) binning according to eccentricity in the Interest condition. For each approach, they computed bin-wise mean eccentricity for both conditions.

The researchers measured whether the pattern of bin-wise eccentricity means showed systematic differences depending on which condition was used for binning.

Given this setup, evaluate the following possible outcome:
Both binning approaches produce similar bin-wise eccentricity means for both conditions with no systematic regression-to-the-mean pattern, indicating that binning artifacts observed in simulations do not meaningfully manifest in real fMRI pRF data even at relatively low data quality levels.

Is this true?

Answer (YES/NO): NO